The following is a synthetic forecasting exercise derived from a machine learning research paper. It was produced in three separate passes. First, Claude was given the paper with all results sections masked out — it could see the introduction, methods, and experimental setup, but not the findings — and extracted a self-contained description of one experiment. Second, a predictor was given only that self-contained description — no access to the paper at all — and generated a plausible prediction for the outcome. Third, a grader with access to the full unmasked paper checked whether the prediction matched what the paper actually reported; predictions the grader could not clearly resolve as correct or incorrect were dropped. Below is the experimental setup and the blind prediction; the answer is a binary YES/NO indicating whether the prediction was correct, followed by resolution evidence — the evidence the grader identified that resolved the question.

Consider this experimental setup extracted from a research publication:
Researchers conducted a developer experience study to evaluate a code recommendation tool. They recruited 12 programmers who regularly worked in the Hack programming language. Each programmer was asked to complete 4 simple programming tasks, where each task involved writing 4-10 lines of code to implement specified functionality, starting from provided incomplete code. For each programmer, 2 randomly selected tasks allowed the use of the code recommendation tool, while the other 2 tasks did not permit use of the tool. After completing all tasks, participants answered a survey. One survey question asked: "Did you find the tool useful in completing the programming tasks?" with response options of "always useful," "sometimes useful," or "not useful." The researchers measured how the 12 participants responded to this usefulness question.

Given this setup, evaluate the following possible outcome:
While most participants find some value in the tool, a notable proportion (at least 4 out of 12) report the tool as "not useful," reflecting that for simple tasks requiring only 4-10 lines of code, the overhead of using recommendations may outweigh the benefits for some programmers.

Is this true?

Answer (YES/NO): NO